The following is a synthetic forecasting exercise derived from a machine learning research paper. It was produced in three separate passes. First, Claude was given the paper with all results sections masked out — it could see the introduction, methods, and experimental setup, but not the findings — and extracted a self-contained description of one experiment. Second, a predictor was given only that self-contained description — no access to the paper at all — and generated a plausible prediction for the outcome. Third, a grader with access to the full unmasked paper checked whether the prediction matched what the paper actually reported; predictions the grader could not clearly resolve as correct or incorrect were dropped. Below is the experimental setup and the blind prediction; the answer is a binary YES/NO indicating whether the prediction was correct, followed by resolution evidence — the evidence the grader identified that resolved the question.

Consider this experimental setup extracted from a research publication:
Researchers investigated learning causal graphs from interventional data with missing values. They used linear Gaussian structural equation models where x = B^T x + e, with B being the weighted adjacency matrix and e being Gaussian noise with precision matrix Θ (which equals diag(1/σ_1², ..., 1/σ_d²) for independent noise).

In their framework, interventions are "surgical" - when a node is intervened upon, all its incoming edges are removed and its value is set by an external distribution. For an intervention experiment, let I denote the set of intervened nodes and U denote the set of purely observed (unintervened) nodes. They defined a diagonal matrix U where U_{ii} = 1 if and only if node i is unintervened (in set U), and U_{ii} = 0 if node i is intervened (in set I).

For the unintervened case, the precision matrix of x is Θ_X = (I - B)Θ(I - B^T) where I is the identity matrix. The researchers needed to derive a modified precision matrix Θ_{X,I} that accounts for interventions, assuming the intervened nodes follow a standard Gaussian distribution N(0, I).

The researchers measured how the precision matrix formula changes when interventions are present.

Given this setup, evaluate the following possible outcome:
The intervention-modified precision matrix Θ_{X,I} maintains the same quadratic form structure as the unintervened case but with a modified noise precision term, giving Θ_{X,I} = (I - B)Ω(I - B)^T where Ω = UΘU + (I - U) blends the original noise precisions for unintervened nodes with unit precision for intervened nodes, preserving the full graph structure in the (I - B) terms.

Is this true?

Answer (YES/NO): NO